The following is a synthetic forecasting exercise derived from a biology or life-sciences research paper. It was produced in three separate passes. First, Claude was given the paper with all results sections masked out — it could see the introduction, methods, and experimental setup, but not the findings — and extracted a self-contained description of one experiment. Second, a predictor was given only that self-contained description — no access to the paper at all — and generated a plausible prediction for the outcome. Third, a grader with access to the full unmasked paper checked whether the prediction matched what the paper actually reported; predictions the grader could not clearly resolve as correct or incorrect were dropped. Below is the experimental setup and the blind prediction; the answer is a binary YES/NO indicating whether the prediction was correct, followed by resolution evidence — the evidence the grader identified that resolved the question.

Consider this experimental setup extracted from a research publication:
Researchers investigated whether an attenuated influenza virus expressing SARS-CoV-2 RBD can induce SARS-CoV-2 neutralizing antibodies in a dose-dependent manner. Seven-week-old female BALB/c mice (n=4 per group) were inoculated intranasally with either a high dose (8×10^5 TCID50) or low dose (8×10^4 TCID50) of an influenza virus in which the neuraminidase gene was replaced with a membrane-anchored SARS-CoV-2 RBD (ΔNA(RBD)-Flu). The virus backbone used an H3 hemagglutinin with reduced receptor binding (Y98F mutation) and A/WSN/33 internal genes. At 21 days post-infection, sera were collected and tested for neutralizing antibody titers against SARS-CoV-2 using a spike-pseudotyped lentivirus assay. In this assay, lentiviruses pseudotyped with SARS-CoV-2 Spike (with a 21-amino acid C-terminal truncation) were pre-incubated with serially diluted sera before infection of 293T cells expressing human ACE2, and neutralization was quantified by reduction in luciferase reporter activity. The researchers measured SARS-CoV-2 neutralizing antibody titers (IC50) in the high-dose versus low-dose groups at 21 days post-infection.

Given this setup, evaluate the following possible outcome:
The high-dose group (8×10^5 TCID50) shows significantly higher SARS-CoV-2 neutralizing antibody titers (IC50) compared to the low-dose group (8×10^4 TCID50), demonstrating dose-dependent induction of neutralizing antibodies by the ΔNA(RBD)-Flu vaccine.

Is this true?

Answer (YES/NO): NO